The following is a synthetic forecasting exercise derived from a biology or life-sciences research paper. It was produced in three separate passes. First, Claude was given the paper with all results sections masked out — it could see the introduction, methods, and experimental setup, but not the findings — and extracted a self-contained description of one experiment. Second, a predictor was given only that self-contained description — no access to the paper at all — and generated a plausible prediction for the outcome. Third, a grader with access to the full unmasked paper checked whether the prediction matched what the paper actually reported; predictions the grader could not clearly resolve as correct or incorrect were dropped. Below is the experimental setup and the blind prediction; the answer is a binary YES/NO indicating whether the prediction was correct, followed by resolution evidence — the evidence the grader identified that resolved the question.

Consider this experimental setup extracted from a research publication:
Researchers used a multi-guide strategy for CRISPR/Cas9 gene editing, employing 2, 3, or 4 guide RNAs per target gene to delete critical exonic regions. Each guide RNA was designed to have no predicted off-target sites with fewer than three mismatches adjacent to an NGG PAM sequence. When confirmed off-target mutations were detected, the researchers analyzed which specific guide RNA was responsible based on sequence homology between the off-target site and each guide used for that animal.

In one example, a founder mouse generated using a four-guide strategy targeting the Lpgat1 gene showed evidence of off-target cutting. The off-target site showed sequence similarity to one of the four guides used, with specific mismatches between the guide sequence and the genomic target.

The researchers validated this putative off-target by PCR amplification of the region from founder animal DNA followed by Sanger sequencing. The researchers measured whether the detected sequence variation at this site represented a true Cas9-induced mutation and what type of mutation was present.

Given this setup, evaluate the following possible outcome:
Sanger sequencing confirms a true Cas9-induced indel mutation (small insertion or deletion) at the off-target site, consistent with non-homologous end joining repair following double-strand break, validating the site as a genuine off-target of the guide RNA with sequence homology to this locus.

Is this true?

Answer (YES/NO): YES